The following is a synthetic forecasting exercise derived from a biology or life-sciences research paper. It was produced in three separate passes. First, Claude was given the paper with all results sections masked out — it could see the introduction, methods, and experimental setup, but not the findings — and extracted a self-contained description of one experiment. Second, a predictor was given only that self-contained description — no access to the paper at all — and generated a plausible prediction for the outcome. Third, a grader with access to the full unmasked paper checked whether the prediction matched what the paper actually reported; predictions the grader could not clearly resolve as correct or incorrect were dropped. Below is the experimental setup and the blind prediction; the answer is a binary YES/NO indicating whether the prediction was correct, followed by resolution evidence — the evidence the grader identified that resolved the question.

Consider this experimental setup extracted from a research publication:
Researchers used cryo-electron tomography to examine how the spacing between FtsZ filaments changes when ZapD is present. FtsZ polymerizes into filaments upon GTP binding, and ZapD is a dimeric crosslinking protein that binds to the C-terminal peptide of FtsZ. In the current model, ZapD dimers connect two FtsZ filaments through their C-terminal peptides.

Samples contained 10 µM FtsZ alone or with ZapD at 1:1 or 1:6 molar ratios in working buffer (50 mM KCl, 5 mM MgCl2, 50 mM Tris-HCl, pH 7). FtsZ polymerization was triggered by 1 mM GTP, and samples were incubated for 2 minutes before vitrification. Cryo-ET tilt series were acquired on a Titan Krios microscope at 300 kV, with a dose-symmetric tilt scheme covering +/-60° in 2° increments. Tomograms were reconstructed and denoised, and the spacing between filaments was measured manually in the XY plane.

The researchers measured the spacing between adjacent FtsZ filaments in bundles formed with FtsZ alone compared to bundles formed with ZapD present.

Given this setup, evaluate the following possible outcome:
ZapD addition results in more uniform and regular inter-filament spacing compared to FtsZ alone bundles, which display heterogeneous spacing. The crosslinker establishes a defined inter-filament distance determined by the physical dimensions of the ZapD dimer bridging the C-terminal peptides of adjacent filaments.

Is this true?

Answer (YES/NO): NO